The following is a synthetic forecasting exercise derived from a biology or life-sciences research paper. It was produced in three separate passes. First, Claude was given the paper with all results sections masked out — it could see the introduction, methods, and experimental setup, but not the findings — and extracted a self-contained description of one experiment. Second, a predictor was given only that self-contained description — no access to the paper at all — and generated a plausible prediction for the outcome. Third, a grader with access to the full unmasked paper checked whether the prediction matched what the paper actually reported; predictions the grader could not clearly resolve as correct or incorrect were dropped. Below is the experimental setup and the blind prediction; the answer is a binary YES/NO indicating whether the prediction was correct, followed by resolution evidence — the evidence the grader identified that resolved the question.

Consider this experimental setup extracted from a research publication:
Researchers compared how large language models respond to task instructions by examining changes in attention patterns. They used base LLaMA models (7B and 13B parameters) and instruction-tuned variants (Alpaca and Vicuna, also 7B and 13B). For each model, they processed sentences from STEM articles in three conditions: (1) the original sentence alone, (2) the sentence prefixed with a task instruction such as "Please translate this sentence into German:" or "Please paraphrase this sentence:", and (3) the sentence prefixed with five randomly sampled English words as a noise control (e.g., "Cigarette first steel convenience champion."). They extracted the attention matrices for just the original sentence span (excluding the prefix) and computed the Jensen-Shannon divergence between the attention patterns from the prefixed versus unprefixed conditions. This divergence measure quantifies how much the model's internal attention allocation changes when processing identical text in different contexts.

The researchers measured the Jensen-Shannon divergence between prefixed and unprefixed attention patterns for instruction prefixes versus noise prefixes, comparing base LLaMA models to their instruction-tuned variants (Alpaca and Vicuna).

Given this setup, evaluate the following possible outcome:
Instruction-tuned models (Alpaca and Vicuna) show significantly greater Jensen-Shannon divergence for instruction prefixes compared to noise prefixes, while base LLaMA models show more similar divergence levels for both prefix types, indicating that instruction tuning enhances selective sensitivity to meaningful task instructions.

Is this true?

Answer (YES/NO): YES